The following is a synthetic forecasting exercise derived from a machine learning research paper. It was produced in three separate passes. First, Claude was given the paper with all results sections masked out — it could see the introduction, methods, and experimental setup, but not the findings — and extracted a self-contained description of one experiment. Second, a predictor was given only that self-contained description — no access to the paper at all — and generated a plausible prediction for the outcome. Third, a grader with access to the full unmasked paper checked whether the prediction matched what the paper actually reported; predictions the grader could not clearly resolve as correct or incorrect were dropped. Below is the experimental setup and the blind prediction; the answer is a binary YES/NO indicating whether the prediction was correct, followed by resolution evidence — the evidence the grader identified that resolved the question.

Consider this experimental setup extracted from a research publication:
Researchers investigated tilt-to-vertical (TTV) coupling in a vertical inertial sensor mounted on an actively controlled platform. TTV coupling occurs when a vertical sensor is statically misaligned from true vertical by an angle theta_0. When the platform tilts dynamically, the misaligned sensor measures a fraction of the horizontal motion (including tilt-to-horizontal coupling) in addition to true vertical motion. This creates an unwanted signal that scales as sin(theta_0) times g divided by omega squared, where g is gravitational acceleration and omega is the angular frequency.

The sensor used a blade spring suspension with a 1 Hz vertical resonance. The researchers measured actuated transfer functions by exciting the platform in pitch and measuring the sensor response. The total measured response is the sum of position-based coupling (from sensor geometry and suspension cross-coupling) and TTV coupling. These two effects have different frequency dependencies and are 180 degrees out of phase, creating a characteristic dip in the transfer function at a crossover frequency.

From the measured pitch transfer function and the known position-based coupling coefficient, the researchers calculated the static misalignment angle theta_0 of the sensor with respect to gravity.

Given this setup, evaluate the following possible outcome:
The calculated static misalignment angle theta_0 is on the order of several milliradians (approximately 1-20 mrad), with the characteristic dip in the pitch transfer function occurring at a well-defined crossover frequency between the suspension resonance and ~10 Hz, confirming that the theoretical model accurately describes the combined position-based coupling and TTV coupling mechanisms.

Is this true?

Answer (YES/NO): NO